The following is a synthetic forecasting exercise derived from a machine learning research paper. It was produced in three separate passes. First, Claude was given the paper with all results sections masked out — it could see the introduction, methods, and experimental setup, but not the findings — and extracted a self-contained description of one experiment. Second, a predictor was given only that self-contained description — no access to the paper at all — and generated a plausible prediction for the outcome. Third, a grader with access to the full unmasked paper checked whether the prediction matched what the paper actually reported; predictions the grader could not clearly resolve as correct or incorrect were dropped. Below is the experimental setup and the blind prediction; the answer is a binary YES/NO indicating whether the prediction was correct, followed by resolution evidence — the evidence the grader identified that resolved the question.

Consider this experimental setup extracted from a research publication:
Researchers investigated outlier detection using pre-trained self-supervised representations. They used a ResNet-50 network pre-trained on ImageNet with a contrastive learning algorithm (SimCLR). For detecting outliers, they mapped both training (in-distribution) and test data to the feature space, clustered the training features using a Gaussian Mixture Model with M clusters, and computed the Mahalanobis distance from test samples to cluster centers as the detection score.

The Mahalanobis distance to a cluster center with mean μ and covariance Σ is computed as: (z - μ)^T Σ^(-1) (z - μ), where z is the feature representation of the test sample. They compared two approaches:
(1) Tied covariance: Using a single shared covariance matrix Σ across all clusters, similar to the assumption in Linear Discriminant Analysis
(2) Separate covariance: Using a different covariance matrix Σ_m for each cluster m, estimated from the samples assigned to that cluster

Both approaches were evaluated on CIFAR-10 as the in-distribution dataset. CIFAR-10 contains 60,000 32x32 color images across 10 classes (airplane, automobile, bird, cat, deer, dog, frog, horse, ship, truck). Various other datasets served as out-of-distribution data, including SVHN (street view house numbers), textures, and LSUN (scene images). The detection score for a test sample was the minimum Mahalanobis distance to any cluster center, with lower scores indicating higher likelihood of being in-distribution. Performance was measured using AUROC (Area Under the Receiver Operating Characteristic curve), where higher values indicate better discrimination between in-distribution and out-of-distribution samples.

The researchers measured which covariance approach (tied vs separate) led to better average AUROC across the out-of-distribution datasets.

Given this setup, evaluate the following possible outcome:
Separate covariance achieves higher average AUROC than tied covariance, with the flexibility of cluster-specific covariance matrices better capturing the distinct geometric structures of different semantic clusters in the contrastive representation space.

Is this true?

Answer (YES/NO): NO